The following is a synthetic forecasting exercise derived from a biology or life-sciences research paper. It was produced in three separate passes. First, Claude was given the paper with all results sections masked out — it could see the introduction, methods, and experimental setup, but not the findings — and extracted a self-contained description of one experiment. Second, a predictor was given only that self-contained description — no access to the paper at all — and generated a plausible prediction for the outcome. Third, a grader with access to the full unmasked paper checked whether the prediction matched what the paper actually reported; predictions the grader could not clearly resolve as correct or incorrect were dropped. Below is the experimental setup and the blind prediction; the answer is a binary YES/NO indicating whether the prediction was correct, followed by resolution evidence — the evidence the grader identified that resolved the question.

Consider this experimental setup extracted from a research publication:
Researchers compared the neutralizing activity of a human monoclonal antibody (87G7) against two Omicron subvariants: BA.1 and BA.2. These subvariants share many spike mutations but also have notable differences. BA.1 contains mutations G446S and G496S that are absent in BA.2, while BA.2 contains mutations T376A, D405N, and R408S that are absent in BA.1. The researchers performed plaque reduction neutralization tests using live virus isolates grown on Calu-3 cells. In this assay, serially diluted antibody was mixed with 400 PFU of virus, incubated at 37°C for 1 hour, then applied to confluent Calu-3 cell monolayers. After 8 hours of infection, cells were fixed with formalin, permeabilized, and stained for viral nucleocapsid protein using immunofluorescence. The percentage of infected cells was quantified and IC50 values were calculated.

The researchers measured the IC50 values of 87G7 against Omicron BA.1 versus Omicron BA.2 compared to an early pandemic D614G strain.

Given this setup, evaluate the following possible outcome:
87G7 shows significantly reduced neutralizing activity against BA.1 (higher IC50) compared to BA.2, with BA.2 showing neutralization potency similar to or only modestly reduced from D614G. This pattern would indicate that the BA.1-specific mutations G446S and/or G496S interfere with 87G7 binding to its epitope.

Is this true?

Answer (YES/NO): NO